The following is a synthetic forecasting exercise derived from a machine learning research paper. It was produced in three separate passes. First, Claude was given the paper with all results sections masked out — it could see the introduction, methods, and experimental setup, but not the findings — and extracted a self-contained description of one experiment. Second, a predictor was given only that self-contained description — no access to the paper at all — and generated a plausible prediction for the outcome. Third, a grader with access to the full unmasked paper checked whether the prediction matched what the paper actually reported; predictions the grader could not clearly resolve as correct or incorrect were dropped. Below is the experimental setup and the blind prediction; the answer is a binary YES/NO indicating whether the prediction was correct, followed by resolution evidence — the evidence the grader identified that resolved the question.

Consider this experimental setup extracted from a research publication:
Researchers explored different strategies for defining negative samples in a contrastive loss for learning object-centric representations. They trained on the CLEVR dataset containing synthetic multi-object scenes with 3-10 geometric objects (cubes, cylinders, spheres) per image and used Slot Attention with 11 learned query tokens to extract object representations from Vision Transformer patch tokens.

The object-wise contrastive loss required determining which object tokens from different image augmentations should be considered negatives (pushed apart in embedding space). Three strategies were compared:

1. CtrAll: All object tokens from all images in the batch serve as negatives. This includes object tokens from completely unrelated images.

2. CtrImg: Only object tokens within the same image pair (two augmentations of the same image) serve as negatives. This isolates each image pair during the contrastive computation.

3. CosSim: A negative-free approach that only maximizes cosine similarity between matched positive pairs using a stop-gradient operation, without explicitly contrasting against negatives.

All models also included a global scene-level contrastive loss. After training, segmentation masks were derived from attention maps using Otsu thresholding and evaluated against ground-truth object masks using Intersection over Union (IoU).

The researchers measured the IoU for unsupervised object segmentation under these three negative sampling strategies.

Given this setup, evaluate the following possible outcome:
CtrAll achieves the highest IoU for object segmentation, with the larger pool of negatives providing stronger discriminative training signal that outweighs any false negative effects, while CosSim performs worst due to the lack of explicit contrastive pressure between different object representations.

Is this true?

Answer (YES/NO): NO